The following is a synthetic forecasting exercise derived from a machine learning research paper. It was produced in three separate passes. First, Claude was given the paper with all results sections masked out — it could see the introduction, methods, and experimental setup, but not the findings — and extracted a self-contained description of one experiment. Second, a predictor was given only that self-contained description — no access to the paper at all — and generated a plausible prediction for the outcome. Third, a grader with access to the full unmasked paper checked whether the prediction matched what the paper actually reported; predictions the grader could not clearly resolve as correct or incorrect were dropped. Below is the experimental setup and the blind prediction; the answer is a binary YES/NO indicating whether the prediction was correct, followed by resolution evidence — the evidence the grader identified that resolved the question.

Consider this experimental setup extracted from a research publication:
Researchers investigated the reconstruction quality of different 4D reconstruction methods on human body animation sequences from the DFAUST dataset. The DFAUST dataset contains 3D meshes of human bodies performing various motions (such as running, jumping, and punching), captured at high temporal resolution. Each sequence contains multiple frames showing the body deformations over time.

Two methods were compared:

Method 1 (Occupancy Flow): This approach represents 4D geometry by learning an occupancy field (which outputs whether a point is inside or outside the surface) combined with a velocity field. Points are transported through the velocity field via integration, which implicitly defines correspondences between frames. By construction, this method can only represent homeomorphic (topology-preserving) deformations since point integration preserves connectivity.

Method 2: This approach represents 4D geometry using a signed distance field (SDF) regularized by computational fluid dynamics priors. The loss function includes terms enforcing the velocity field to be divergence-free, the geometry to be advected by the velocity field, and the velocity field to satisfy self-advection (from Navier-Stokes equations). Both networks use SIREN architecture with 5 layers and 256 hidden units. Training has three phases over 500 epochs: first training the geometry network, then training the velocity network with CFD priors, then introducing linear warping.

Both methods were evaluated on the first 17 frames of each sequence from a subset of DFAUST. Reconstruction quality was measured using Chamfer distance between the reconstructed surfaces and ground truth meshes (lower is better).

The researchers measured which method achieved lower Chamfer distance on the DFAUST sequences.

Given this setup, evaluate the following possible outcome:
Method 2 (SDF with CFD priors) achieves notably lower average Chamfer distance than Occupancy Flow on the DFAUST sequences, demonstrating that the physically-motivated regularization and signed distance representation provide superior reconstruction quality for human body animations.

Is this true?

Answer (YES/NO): NO